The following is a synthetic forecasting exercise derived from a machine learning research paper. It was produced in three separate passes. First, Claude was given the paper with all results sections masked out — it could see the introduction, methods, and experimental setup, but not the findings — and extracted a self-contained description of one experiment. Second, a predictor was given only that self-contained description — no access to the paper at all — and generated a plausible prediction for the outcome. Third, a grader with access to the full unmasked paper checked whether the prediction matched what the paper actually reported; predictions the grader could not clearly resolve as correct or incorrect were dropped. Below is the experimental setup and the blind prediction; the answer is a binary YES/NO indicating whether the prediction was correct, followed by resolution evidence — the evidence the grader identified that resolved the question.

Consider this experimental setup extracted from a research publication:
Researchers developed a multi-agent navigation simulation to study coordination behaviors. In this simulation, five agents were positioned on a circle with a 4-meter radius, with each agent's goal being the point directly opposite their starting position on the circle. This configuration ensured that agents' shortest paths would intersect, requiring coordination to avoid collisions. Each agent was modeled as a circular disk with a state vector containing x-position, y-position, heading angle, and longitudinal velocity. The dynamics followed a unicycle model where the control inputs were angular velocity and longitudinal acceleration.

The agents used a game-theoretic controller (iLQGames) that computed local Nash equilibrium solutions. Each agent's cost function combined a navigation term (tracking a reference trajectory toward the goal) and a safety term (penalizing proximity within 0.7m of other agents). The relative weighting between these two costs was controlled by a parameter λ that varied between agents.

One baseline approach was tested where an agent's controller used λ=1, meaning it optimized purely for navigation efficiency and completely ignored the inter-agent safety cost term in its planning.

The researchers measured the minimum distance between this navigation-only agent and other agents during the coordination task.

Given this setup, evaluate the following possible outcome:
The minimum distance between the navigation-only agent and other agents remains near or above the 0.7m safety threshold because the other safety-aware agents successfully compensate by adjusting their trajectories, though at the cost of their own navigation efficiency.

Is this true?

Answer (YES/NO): NO